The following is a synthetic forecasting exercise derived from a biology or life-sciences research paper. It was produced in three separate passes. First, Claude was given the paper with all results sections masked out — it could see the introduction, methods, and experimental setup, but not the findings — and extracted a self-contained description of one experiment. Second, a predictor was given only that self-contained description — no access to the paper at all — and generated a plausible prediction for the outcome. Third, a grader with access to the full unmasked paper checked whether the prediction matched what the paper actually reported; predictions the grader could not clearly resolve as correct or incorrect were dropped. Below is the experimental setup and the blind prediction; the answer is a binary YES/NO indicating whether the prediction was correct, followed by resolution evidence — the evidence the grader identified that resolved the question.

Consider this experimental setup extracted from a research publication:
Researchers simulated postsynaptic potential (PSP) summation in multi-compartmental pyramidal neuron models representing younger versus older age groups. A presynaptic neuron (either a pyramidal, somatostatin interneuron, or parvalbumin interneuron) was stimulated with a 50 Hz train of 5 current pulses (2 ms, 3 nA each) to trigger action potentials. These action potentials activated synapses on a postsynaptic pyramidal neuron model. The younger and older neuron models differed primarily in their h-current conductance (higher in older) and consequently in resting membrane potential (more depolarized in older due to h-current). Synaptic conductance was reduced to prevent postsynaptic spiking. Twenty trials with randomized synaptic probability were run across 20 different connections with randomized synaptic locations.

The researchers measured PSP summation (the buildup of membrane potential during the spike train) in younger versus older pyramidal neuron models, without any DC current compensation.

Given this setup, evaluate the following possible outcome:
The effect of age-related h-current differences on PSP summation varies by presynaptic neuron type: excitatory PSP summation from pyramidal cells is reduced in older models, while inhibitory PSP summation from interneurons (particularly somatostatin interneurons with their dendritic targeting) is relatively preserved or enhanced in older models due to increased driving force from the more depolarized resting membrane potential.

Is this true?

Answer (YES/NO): NO